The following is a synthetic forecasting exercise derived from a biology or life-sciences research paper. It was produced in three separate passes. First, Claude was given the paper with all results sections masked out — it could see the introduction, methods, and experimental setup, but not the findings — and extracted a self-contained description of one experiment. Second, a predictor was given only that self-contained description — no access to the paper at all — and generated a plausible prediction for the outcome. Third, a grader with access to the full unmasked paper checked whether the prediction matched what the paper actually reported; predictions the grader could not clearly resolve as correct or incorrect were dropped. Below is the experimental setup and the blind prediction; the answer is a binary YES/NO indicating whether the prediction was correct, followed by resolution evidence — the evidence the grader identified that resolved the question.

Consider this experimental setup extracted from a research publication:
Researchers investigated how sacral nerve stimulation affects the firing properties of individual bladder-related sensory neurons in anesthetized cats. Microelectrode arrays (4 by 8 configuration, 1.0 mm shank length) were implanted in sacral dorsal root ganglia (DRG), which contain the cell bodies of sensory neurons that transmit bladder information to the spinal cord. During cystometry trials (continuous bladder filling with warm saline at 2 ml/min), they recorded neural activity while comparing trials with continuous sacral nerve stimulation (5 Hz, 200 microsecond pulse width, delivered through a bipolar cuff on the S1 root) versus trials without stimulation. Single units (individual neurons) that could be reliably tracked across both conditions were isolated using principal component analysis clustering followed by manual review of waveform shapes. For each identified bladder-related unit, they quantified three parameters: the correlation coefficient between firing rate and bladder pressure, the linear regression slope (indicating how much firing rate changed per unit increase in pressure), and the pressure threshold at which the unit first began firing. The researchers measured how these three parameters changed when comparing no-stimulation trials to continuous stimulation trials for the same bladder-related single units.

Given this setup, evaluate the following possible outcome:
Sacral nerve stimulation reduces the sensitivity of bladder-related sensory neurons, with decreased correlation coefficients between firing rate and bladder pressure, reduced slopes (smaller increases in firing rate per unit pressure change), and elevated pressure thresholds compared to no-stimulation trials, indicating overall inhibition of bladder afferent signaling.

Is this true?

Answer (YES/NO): YES